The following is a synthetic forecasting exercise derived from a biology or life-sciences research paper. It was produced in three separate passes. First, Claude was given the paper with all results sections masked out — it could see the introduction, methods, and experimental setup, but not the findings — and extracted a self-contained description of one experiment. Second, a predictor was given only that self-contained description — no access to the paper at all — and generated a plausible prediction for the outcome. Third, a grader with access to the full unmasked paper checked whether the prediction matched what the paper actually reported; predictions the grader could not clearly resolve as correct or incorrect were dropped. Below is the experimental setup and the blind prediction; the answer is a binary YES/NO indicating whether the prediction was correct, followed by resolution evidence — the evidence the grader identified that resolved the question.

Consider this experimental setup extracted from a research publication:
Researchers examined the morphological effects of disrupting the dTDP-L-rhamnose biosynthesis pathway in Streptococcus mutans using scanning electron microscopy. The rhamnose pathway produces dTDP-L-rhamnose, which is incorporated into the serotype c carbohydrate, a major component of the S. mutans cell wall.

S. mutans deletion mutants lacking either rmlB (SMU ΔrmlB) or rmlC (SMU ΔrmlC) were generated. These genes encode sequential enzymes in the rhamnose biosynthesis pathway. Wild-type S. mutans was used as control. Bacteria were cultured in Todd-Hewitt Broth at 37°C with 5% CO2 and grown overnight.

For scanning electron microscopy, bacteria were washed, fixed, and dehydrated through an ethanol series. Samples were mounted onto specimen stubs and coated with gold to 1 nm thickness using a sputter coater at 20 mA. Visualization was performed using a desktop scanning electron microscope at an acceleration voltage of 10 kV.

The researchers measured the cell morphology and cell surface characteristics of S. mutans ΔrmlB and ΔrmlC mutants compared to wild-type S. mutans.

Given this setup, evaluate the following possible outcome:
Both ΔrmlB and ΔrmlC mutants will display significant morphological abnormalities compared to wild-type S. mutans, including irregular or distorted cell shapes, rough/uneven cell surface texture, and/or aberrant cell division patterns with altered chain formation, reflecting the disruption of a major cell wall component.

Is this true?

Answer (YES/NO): YES